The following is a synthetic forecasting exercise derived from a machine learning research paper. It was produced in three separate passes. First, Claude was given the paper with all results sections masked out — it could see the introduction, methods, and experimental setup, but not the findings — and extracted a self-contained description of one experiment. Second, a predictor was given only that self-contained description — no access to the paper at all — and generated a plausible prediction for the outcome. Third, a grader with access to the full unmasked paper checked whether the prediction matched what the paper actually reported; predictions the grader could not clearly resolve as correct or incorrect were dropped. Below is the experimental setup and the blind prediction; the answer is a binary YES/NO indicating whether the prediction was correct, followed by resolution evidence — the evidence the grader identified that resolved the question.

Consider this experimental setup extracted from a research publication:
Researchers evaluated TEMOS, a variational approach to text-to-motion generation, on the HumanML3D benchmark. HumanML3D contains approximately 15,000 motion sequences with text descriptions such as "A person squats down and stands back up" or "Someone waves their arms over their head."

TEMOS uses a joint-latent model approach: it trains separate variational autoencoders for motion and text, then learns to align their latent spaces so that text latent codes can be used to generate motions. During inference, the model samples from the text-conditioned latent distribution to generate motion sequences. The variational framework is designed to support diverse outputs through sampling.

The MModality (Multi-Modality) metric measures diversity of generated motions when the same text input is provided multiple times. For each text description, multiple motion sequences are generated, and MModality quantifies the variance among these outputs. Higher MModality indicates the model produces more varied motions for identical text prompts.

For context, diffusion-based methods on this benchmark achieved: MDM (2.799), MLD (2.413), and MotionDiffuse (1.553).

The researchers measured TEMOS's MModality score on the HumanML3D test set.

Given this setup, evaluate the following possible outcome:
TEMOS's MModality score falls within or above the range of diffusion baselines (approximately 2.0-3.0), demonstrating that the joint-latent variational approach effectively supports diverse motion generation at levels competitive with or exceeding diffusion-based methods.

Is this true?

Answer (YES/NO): NO